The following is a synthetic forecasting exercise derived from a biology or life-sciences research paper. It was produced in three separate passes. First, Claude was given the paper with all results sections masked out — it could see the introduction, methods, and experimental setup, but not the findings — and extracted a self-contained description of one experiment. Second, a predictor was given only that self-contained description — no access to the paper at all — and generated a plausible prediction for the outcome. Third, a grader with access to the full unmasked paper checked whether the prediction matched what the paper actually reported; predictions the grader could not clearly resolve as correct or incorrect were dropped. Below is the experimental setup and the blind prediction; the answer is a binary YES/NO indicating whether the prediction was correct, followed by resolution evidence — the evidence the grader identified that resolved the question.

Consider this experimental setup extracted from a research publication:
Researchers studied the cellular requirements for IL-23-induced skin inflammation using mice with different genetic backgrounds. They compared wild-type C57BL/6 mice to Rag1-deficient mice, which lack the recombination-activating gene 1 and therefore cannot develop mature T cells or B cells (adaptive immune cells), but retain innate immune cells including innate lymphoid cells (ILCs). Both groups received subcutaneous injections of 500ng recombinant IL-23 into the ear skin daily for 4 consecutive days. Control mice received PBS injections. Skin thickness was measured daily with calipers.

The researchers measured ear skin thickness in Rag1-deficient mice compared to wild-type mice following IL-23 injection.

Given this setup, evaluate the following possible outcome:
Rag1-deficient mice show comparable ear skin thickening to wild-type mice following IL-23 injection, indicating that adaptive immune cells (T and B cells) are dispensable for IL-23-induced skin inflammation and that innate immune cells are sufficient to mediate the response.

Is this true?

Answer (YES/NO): YES